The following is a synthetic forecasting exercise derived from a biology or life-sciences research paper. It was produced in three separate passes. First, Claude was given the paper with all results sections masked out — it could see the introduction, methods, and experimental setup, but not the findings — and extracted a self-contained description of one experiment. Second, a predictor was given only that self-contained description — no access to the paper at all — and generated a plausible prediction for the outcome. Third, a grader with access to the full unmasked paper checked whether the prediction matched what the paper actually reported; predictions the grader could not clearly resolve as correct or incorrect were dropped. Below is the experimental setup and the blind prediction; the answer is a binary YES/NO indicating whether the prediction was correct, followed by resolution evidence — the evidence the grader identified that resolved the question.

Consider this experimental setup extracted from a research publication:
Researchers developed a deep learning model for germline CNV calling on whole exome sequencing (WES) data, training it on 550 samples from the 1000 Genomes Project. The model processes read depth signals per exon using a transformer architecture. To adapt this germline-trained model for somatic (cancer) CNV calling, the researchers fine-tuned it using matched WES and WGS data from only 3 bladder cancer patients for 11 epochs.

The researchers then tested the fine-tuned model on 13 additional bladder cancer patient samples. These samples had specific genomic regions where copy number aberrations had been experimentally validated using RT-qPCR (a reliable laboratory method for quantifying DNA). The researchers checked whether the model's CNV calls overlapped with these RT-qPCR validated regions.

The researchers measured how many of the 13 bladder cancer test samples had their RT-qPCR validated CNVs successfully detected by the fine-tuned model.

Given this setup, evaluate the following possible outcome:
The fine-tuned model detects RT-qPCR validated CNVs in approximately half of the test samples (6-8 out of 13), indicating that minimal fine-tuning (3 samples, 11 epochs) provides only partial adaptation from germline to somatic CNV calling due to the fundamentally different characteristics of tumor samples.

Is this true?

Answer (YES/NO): NO